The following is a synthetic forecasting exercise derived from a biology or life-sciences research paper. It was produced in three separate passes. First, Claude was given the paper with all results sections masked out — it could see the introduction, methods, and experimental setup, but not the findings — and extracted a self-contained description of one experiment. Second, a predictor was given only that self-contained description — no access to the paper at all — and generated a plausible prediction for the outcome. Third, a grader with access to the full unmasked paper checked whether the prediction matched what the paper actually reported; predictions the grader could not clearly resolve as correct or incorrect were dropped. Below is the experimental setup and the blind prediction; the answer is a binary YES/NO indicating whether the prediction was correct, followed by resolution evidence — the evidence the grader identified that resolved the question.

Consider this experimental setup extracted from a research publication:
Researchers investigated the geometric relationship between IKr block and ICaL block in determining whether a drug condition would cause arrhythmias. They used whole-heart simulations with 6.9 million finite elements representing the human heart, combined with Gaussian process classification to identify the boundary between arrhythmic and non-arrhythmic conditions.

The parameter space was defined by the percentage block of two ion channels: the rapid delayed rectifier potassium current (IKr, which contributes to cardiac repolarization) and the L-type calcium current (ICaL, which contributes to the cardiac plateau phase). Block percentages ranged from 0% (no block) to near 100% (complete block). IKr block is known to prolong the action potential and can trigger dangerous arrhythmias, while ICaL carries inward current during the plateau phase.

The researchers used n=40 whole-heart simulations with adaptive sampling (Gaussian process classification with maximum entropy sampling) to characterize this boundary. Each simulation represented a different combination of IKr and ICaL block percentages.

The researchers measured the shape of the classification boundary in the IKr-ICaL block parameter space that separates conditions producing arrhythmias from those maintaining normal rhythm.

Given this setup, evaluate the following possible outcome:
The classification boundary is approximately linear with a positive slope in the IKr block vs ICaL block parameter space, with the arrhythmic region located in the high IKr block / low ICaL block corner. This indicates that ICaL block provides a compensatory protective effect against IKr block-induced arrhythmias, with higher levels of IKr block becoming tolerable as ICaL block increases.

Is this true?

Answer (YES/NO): NO